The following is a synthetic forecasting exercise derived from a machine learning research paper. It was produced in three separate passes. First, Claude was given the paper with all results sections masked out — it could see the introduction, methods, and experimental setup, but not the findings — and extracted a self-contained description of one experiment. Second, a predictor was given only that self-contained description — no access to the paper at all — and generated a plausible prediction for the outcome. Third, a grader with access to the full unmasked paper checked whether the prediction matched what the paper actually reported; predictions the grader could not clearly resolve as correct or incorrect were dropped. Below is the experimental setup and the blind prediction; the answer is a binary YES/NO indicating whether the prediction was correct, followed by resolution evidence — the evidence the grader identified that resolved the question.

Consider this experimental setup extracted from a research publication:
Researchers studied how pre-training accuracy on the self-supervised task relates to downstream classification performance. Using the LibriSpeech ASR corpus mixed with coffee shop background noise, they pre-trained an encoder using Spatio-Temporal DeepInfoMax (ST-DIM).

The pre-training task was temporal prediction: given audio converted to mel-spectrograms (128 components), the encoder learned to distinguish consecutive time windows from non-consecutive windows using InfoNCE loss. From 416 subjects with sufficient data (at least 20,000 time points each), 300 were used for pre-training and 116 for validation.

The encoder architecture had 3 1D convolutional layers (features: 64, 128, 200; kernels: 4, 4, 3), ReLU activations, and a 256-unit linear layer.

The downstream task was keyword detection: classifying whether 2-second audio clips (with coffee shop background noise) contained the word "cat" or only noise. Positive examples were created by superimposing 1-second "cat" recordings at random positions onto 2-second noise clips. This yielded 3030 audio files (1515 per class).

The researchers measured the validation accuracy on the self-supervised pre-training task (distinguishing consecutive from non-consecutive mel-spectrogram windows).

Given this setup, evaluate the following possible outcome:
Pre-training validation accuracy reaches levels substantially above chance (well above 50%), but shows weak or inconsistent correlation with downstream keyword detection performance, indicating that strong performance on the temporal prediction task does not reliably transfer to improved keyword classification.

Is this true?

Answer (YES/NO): NO